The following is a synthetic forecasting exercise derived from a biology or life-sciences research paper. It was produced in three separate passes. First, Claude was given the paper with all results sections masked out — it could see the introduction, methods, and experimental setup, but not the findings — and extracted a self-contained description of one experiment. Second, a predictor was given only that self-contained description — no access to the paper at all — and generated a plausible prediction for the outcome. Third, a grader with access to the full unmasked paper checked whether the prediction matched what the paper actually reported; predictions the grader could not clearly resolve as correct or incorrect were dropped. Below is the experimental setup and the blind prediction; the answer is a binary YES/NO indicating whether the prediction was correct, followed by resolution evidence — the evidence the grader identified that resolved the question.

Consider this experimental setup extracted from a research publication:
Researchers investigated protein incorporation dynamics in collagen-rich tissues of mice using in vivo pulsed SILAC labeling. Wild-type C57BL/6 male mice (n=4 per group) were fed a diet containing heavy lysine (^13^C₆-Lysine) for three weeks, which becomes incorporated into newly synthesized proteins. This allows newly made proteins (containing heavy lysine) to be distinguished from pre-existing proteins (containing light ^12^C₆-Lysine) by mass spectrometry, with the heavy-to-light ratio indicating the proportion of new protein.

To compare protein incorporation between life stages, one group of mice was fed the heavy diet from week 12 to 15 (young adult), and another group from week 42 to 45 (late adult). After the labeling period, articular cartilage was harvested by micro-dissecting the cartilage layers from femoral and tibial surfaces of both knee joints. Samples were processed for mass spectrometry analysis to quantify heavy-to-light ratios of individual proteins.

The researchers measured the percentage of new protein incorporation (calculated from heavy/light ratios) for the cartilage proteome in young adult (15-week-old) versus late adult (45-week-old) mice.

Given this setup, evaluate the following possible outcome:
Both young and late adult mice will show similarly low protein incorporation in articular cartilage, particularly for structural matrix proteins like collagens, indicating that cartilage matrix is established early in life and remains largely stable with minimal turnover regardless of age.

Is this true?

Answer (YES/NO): NO